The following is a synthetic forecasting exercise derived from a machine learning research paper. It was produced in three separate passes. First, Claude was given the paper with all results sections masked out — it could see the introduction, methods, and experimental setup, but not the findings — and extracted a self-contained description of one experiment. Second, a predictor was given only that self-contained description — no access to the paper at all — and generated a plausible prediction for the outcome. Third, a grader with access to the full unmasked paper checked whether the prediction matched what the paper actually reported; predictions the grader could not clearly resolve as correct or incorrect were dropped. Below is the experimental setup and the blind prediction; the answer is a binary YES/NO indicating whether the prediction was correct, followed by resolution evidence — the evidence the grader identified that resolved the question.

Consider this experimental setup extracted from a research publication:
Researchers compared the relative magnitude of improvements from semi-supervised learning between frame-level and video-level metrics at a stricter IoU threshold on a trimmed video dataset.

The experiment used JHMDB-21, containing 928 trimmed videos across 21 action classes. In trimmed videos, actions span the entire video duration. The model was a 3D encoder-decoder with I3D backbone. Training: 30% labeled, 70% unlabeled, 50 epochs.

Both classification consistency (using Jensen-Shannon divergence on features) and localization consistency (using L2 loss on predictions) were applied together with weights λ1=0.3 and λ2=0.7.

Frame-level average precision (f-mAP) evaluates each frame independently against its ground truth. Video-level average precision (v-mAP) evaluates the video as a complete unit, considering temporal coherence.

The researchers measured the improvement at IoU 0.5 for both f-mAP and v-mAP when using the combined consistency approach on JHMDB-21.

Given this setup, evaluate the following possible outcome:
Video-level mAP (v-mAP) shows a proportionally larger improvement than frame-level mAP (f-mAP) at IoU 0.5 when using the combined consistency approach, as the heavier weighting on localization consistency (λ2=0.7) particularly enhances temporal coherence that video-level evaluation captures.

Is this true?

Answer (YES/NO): YES